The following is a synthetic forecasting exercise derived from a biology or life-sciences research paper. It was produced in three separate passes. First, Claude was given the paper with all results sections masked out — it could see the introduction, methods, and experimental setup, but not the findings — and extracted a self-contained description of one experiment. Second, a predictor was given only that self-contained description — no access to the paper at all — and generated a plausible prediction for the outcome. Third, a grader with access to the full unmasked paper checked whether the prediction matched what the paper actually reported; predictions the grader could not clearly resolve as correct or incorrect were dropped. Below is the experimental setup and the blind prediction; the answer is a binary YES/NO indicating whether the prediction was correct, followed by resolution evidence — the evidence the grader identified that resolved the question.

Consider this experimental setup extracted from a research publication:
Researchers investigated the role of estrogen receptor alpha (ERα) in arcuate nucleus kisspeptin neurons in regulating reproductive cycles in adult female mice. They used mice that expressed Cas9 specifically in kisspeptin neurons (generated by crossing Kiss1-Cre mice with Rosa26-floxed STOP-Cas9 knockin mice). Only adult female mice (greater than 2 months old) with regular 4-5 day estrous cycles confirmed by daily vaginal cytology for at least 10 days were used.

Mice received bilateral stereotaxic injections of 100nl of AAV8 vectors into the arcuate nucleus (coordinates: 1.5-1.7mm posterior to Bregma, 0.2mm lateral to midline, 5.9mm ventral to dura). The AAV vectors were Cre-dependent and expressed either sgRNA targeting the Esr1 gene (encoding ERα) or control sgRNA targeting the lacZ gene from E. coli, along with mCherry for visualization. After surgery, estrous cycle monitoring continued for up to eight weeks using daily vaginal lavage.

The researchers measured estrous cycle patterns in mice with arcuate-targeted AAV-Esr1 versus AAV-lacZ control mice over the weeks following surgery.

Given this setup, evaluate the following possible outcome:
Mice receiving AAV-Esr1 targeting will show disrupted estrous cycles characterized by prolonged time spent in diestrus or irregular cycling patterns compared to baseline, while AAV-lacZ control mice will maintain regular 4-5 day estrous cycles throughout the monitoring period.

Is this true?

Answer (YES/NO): NO